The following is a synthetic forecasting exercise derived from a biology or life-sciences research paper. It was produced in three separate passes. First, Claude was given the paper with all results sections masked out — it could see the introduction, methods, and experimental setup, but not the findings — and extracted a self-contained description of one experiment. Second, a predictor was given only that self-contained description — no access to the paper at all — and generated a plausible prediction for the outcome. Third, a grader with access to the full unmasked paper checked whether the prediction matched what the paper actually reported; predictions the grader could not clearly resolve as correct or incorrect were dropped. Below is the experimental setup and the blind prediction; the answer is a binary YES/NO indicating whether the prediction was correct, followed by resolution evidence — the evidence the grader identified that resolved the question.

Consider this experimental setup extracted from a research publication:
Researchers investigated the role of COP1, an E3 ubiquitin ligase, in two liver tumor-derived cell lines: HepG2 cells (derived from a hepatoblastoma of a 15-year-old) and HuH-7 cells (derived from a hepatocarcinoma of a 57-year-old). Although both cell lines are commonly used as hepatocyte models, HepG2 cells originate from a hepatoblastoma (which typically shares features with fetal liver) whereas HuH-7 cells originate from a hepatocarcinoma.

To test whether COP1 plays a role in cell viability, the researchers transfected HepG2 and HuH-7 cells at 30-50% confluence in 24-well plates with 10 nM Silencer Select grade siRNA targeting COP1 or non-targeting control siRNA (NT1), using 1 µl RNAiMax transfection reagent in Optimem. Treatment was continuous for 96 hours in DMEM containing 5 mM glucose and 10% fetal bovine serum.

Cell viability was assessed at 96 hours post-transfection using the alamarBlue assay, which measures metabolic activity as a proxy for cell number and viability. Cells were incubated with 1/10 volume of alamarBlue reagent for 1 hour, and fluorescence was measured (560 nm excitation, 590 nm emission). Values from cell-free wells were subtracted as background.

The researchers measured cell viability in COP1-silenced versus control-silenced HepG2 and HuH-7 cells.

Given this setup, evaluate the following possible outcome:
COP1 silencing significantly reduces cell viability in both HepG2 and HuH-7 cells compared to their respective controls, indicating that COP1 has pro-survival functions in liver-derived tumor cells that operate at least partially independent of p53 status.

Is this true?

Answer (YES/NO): NO